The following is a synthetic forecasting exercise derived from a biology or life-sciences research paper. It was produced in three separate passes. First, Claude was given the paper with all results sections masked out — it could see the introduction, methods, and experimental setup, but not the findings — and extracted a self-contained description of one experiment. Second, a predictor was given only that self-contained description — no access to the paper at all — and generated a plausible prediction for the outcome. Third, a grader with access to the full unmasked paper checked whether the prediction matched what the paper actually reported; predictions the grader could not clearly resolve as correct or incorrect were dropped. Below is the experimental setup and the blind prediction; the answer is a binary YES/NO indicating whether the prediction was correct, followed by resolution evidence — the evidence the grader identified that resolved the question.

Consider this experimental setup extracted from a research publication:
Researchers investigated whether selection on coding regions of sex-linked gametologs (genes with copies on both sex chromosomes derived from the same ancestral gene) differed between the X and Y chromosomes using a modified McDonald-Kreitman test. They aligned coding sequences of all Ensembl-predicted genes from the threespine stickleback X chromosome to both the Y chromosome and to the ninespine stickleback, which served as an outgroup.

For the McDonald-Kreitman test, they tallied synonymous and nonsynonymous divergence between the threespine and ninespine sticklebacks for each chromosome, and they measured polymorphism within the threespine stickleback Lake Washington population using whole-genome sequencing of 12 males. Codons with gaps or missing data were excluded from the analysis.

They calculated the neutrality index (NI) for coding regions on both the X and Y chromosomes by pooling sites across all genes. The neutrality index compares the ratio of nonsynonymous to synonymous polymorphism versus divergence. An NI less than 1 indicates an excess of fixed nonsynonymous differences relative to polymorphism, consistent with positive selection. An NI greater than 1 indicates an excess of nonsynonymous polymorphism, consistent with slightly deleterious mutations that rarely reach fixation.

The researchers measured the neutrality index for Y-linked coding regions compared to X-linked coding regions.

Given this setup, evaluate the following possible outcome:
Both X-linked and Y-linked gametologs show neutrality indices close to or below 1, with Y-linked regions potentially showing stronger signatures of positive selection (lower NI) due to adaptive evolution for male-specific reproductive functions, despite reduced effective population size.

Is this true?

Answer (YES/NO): NO